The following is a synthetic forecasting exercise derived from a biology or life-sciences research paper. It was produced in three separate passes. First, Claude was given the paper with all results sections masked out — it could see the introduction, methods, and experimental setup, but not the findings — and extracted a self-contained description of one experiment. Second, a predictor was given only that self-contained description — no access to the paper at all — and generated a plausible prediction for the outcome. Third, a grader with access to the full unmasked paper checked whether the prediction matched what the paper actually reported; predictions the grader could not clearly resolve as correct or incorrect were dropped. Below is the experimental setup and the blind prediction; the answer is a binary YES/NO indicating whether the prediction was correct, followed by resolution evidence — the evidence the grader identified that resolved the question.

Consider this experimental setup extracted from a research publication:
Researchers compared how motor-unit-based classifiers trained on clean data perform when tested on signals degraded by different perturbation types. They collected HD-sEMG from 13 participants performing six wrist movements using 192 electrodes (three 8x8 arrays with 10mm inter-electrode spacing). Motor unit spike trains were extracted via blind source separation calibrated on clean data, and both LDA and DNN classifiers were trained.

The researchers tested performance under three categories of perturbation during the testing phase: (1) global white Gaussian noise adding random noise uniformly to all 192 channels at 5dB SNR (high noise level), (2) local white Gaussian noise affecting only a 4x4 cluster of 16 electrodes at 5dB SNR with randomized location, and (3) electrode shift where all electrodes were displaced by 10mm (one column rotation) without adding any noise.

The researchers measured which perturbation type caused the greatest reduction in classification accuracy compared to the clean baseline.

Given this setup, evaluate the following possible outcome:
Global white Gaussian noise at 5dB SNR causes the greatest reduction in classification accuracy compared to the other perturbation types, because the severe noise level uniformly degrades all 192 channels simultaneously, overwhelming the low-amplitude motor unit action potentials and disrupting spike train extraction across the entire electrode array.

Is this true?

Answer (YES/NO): YES